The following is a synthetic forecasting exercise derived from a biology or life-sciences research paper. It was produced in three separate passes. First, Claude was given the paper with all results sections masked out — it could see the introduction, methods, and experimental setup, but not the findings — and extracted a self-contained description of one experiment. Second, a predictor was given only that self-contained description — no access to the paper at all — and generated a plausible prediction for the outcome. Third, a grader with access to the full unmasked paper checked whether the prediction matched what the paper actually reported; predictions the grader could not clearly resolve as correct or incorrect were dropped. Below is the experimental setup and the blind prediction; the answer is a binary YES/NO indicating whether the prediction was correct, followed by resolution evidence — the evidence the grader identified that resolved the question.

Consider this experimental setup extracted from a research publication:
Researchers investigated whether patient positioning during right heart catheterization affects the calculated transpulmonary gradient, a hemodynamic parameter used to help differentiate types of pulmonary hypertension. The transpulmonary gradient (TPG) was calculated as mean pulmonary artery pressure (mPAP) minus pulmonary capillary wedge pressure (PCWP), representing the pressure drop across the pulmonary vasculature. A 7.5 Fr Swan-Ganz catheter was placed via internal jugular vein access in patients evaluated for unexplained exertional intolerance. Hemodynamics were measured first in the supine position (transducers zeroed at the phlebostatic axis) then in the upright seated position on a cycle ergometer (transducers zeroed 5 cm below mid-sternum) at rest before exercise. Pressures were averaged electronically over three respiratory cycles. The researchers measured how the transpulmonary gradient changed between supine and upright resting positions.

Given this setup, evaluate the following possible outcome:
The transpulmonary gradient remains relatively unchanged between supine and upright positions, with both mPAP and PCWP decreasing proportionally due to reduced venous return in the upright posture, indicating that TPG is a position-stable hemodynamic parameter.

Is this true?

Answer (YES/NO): YES